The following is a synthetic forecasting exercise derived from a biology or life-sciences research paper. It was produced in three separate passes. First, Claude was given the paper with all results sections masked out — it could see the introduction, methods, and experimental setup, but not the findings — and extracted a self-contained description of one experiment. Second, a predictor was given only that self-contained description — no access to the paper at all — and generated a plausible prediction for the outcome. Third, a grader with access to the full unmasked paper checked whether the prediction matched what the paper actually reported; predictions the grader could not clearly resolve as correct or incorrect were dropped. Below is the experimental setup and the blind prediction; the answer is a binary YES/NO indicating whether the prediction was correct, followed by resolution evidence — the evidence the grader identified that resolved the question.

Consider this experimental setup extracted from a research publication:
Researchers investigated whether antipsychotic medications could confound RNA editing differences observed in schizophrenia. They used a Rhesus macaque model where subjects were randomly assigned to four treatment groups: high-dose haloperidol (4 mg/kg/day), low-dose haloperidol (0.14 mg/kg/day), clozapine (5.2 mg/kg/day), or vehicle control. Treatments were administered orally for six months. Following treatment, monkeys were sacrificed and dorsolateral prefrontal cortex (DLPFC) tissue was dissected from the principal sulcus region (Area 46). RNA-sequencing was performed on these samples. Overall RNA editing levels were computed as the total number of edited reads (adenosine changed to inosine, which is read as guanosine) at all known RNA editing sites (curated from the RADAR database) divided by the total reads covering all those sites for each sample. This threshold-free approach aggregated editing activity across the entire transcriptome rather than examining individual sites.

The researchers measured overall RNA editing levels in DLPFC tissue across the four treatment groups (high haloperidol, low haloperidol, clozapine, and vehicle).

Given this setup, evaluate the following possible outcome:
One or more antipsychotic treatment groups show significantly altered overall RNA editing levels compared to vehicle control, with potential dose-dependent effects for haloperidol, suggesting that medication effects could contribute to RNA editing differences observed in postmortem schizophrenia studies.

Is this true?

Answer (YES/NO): NO